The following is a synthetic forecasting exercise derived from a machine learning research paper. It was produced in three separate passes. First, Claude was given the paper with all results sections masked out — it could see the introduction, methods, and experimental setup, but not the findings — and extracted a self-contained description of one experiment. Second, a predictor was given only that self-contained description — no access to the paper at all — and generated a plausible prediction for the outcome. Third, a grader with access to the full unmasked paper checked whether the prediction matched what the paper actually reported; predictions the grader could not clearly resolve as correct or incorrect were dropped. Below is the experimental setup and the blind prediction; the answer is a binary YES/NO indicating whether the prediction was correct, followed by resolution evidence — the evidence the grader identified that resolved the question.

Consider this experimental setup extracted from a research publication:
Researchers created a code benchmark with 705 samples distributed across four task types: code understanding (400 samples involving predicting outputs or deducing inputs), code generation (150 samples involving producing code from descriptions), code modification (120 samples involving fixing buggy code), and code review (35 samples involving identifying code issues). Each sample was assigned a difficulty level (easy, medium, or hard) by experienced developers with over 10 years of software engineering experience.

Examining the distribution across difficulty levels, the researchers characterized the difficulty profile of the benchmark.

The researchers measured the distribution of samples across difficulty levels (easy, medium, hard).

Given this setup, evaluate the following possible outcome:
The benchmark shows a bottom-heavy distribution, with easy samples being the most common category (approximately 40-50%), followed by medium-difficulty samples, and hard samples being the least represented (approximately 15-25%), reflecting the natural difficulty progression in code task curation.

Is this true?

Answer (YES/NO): NO